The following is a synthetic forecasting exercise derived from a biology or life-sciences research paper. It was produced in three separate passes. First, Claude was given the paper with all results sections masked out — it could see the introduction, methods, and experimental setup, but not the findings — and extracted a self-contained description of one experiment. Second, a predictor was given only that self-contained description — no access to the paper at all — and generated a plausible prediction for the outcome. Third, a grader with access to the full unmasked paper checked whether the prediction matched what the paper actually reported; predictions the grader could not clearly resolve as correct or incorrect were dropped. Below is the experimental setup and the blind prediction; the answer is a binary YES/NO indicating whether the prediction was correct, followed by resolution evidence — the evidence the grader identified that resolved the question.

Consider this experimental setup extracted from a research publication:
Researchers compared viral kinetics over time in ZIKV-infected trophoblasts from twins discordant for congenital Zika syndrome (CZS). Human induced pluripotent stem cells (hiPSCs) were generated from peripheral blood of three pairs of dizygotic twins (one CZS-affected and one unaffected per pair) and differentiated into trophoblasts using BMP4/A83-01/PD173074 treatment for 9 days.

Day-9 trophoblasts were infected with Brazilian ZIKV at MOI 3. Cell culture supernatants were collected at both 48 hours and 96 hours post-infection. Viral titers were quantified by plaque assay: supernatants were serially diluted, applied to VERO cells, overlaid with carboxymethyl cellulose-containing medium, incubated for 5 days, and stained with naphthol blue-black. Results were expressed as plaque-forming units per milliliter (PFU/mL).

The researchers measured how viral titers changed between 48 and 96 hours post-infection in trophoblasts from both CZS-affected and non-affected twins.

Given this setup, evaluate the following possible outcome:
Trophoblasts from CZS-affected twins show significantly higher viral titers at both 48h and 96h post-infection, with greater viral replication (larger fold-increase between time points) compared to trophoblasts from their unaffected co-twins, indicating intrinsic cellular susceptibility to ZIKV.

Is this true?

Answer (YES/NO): NO